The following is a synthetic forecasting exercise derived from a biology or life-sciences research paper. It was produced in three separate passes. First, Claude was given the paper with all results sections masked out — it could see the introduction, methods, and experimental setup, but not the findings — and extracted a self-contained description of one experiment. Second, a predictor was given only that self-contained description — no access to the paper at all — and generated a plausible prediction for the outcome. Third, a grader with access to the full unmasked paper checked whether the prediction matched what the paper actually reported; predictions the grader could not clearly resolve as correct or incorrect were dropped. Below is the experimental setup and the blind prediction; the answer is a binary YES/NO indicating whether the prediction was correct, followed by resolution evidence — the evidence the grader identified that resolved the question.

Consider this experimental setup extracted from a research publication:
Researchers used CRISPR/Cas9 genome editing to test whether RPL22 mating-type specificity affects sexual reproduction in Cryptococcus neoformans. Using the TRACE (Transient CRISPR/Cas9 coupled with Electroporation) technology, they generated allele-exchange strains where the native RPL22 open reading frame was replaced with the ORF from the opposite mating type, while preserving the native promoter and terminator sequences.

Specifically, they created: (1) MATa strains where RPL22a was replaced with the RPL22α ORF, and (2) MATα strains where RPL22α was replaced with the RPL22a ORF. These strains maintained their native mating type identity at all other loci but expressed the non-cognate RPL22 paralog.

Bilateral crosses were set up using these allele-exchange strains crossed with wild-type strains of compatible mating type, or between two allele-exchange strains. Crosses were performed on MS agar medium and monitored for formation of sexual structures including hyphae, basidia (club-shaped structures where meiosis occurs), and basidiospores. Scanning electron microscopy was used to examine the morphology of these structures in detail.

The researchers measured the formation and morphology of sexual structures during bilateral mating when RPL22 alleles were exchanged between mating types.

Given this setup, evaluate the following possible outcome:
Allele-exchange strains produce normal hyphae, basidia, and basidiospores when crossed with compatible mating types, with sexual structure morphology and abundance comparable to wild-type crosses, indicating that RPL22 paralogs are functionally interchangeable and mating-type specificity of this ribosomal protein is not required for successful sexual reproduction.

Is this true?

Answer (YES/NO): NO